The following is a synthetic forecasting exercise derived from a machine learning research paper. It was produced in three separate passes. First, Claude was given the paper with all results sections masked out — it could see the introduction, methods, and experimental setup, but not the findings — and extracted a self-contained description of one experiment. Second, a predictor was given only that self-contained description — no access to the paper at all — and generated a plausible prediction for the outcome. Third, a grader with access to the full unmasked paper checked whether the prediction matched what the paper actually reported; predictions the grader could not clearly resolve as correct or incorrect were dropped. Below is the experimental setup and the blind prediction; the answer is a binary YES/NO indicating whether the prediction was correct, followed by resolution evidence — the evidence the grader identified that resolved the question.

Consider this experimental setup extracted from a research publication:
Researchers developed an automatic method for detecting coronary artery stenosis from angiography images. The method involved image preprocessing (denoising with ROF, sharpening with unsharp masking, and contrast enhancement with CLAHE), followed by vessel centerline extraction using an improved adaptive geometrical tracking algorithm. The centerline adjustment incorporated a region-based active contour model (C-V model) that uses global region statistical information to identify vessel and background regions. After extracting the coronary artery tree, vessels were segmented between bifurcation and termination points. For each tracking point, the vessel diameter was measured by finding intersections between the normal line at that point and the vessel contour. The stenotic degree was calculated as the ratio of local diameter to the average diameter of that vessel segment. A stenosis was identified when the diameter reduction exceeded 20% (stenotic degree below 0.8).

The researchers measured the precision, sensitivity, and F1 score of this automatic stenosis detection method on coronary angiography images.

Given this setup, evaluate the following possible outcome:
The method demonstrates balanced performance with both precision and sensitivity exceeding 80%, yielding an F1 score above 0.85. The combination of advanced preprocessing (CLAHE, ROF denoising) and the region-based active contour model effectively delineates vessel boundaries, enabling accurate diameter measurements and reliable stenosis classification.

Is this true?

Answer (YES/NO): NO